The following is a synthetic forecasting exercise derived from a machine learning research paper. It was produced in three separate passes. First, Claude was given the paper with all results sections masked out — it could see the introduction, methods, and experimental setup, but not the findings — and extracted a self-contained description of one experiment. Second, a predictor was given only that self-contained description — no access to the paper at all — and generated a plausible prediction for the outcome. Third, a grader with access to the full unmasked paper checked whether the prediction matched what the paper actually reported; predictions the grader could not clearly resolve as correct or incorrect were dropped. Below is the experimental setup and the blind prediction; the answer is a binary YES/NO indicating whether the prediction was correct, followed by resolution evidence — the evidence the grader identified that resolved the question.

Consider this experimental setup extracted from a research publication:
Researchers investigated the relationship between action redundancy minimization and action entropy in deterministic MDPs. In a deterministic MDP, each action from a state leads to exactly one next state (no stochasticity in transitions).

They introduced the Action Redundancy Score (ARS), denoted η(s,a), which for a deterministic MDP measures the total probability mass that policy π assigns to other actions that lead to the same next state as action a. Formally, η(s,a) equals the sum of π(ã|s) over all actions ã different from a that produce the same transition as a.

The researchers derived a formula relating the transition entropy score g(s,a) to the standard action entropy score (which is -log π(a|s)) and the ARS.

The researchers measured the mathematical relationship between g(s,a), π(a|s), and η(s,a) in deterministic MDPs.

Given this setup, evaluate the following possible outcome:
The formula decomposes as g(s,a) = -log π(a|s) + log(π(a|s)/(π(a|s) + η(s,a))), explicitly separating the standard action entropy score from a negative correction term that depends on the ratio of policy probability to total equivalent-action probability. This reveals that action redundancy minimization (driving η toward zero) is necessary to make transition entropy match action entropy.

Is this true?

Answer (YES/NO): NO